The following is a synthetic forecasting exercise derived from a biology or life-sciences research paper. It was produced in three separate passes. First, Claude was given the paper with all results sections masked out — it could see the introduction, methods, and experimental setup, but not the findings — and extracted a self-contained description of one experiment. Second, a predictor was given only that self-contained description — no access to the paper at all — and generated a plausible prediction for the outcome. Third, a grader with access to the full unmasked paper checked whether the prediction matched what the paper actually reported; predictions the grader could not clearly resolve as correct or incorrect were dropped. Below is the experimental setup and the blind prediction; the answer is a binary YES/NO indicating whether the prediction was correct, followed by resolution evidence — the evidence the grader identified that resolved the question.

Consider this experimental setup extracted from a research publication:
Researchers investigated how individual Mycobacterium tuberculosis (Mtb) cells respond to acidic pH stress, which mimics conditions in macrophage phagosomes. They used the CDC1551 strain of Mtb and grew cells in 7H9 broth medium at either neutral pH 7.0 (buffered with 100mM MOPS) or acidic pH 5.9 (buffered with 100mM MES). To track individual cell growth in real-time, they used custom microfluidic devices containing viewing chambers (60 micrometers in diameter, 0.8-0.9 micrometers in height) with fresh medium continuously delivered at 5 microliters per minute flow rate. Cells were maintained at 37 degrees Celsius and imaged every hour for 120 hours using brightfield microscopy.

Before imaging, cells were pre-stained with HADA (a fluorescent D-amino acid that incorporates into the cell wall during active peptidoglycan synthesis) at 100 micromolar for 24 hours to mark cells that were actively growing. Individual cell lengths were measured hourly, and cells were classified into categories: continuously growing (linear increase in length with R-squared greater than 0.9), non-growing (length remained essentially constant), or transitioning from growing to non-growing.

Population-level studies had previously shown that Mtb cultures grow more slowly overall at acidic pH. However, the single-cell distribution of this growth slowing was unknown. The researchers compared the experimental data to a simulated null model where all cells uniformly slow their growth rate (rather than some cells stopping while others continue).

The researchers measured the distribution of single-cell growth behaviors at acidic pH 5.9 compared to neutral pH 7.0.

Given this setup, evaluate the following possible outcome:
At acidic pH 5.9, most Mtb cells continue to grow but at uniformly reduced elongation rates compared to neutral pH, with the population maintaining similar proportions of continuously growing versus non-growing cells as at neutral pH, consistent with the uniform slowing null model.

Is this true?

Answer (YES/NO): NO